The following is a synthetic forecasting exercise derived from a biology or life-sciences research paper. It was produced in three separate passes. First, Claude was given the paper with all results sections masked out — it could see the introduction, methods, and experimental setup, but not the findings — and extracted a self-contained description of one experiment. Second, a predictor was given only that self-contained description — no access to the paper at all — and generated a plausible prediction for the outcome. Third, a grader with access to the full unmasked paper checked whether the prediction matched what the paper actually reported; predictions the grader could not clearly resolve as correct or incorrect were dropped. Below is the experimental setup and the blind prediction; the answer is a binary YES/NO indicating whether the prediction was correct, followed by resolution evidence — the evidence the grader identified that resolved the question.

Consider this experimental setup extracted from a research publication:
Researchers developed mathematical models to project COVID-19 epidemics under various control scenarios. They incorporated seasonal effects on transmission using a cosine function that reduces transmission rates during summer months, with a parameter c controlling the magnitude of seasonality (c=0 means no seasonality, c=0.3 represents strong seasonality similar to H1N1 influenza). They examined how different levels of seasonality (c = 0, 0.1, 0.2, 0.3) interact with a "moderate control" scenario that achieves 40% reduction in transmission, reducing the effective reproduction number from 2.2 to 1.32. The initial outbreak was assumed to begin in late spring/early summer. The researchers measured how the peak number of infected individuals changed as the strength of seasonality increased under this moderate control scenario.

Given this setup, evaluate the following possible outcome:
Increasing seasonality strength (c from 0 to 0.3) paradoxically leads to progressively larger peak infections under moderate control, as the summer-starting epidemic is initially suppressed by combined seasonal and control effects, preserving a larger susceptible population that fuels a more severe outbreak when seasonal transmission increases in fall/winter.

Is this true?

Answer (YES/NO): YES